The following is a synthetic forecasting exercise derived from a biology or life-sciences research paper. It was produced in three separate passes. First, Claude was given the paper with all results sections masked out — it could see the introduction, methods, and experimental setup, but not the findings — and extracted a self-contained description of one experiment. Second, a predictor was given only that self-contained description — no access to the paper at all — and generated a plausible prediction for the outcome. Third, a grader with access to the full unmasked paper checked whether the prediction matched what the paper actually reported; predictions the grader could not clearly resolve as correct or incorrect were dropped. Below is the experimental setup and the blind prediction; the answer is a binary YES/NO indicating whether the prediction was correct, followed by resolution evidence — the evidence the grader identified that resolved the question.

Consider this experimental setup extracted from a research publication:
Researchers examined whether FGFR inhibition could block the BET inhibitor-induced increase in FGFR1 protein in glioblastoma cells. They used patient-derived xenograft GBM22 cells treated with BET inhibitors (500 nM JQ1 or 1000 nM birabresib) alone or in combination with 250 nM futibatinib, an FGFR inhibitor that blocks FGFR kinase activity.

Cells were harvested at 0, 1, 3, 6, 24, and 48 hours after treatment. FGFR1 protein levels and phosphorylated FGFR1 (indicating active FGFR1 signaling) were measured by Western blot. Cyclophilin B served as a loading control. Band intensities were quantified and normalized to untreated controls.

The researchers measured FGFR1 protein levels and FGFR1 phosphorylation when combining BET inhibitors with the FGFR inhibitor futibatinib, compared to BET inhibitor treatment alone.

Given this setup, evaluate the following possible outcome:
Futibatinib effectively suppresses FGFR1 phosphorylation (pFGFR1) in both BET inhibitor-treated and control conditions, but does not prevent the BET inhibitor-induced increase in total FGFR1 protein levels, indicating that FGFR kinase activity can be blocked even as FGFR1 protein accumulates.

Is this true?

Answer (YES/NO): NO